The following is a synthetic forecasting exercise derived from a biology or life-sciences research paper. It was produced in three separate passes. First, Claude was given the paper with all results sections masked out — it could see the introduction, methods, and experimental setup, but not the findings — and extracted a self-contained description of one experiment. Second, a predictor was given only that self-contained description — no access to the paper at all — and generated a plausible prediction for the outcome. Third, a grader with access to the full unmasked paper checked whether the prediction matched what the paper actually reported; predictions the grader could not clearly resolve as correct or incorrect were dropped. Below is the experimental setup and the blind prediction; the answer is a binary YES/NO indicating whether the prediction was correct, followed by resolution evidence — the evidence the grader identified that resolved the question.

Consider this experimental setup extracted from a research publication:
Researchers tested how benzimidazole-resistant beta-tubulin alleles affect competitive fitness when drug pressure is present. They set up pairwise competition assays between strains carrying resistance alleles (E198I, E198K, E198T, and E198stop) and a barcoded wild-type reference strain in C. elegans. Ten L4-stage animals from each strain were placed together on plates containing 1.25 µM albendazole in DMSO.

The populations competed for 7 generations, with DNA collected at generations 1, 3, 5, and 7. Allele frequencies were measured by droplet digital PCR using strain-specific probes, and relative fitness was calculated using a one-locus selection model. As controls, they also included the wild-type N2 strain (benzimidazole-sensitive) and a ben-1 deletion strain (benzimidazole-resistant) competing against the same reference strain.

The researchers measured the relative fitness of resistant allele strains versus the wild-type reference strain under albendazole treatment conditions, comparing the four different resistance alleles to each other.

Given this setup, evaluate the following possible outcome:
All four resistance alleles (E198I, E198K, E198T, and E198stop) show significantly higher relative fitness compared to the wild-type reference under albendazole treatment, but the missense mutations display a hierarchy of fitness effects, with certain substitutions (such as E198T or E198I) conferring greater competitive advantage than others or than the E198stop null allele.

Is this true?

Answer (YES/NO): NO